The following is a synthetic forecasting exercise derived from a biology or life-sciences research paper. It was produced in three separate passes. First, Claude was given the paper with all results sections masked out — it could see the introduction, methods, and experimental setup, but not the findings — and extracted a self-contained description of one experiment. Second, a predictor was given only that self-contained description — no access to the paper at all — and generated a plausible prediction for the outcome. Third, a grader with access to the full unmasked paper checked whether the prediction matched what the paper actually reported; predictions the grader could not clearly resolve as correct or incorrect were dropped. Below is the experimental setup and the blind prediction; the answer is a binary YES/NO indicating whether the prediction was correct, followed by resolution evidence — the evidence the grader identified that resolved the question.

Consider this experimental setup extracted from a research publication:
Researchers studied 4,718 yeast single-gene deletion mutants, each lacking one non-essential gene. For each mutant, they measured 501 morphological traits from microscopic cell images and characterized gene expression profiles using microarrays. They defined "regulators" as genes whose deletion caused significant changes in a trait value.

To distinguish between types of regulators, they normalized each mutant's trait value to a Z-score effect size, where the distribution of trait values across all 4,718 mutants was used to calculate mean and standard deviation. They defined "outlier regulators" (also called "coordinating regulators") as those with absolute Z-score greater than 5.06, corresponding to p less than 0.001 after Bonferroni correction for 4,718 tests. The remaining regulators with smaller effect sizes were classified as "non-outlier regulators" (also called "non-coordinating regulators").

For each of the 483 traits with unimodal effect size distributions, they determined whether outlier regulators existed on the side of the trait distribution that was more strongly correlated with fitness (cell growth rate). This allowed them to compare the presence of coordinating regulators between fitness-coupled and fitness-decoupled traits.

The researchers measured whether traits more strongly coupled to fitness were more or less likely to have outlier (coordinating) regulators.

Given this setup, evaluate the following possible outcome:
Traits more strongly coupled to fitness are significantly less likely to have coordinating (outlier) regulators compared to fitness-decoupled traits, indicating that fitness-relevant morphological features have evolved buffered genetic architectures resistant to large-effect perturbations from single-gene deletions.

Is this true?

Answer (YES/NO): NO